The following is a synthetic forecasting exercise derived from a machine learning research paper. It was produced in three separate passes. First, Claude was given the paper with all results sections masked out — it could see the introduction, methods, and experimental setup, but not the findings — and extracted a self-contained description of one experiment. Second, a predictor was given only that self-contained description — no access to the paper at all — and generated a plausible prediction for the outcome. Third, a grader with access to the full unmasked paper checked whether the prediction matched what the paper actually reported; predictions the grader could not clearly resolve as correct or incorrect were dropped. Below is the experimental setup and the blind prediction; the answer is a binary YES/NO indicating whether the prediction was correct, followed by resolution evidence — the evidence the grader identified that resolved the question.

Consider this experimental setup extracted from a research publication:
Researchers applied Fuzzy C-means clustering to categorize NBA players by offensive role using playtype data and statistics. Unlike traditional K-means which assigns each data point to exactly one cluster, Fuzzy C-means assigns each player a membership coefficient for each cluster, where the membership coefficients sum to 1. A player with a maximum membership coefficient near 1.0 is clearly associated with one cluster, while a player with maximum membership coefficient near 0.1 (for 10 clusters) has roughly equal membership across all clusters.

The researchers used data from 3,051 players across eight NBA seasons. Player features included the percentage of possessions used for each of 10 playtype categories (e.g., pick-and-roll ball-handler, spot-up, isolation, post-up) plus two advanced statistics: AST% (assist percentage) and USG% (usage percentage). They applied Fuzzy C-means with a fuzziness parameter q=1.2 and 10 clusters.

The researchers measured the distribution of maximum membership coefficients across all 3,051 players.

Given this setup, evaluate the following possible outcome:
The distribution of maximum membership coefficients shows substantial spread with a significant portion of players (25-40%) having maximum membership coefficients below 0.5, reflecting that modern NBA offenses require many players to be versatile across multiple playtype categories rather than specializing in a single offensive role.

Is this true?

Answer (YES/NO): NO